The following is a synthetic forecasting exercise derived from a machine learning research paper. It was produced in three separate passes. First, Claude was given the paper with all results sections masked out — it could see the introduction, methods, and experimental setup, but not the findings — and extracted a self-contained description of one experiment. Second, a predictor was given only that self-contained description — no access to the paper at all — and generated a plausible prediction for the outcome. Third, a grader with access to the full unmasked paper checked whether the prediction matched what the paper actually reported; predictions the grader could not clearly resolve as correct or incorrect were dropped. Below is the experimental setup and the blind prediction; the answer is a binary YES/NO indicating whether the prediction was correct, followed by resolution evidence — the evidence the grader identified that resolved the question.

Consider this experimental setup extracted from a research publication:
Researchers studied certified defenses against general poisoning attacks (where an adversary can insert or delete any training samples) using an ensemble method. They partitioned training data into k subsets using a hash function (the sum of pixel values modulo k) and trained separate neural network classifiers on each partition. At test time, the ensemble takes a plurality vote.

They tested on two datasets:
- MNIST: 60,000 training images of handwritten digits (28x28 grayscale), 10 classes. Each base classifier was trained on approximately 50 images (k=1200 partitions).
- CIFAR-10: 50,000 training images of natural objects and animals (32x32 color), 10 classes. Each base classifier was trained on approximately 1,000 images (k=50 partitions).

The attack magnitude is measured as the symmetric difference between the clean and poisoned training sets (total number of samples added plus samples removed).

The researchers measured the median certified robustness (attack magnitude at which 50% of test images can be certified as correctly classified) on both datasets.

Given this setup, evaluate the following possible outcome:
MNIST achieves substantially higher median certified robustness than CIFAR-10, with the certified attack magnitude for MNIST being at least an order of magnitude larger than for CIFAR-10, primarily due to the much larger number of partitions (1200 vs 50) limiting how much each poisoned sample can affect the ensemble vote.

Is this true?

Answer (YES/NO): YES